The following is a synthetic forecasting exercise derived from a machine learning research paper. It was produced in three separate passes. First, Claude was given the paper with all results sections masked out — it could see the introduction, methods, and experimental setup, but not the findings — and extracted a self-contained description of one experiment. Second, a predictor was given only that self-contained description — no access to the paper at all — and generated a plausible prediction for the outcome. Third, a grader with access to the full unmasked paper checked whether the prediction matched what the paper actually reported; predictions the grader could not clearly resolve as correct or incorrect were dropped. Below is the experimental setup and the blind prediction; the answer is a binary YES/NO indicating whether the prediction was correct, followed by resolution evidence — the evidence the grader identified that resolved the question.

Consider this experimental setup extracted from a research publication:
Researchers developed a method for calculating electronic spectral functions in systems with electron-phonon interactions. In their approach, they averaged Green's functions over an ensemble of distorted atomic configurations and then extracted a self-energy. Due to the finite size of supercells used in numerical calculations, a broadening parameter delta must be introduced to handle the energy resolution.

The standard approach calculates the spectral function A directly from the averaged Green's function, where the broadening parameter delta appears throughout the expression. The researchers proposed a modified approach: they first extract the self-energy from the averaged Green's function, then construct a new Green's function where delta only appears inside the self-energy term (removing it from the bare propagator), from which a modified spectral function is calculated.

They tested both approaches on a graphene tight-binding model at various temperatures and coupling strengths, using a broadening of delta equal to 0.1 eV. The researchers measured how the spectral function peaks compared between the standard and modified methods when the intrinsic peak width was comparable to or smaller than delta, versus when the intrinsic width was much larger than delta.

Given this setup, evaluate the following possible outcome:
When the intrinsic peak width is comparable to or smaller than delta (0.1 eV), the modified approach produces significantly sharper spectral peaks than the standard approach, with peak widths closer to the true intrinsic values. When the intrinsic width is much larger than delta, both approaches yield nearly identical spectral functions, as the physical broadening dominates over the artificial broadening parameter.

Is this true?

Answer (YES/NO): YES